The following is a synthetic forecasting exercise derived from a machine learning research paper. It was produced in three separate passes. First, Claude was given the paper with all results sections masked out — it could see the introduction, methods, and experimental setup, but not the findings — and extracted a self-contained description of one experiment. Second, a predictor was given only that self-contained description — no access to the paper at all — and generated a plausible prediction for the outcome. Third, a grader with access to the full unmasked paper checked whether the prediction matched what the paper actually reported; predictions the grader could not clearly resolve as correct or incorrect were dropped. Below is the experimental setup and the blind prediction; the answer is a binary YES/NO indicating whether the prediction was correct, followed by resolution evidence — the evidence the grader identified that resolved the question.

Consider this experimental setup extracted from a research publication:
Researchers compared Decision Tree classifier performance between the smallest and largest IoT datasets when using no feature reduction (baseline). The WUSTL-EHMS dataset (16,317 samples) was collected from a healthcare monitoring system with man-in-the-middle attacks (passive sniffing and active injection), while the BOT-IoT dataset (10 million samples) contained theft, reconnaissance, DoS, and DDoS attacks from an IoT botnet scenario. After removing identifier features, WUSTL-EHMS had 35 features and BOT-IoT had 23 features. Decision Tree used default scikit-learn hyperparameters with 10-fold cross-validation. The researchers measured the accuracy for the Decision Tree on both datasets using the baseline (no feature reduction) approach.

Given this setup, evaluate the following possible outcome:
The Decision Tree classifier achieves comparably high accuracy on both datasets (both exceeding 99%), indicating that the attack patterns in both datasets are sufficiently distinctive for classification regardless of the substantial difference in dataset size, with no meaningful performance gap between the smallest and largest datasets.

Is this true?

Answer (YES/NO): NO